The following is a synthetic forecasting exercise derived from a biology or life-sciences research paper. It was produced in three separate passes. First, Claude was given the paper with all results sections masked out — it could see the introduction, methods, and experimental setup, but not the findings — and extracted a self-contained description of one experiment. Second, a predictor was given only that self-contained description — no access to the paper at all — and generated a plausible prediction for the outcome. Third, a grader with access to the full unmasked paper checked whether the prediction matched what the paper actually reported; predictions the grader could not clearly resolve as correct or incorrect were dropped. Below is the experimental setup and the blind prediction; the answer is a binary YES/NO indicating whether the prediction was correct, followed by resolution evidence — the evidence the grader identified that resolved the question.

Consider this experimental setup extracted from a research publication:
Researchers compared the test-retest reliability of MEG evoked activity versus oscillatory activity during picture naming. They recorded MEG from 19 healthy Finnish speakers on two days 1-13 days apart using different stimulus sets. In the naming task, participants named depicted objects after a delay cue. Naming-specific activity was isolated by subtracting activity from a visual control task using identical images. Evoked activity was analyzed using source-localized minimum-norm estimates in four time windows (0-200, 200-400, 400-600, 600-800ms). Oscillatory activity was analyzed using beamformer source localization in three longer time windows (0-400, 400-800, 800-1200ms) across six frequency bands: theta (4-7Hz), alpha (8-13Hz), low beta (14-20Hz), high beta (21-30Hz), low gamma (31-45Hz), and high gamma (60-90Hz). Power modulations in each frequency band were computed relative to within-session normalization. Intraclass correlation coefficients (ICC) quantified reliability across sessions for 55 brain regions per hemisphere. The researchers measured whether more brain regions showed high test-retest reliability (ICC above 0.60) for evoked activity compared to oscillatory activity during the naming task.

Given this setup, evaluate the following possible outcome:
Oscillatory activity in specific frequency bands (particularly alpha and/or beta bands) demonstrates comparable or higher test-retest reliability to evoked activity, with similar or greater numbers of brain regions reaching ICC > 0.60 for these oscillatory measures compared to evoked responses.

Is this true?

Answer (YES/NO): NO